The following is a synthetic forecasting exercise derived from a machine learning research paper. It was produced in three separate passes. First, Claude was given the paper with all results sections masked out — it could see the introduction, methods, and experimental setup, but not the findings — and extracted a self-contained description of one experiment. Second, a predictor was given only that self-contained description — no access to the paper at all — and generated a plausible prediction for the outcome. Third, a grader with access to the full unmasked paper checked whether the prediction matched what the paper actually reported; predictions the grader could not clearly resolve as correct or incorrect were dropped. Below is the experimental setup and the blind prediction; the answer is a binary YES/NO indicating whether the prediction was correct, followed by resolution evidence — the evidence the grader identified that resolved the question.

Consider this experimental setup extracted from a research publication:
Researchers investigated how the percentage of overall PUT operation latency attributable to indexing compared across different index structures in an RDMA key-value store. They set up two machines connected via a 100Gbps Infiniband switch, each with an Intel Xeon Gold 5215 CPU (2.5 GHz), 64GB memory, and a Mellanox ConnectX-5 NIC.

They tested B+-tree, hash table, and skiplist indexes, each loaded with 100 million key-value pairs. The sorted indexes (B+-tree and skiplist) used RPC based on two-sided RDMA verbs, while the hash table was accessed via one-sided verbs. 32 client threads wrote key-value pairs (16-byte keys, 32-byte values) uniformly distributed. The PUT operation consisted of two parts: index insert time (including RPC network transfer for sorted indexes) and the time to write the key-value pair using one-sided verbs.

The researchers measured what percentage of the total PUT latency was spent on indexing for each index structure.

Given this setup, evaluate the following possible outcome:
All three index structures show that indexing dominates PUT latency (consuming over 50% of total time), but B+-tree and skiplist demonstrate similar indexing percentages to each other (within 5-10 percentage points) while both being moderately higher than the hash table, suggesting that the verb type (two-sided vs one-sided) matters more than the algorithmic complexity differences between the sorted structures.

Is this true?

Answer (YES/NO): NO